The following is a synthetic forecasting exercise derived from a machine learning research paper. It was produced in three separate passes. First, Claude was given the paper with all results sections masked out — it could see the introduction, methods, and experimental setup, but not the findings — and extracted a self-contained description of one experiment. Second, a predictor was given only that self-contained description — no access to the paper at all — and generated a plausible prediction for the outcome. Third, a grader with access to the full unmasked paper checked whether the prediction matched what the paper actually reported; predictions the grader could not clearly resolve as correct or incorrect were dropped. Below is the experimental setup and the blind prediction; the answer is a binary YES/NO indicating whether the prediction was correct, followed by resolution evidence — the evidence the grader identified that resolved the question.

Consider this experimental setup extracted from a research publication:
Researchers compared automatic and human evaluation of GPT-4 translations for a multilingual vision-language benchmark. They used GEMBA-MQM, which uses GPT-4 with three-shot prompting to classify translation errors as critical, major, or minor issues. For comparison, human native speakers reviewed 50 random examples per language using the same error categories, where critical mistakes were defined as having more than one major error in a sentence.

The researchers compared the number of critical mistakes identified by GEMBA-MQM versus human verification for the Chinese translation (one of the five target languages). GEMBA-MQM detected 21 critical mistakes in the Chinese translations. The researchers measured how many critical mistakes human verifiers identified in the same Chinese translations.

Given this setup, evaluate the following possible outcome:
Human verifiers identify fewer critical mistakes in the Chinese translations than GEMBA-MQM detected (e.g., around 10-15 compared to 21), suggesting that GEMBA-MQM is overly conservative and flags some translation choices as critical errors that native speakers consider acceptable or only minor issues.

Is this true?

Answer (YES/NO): NO